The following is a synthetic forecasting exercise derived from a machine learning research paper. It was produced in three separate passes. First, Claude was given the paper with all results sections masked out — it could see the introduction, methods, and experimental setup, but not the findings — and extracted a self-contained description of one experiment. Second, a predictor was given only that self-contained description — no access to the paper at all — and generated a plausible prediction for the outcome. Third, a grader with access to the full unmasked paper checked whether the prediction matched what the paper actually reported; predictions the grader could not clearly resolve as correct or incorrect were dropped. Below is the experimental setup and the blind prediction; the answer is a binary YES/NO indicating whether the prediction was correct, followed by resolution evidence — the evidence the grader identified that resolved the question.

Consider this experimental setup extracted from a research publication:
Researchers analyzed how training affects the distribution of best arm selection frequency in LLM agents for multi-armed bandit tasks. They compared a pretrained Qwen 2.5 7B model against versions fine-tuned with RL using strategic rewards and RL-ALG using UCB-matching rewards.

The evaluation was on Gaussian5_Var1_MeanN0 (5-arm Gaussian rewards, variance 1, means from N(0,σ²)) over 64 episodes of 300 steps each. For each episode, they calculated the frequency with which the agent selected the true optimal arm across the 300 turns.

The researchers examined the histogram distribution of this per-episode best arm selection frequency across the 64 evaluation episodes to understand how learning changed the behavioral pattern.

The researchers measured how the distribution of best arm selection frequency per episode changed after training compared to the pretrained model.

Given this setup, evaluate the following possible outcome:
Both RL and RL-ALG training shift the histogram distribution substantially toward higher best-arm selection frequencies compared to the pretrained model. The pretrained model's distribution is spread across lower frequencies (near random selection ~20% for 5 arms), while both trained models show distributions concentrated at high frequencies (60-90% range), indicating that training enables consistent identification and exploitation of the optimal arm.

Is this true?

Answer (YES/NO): NO